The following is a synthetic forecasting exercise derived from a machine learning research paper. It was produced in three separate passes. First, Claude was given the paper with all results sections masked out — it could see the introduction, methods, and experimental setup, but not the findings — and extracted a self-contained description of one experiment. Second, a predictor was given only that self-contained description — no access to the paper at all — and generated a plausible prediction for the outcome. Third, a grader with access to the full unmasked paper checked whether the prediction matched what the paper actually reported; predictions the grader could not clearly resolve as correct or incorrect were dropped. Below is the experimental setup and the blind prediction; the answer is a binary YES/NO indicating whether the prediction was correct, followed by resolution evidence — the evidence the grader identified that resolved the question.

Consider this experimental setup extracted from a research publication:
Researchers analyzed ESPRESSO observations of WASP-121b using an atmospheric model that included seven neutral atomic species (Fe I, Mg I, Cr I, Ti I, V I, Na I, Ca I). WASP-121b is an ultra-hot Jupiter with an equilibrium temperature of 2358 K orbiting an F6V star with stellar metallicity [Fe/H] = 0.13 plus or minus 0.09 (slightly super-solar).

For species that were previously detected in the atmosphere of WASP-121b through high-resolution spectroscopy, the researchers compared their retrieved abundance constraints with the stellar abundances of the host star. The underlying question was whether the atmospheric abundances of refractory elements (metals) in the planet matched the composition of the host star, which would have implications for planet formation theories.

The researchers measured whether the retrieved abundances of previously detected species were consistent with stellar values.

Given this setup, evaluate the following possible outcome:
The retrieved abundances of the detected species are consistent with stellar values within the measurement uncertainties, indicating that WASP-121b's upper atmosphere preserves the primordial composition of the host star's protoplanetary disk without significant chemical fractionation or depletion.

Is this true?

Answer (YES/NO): NO